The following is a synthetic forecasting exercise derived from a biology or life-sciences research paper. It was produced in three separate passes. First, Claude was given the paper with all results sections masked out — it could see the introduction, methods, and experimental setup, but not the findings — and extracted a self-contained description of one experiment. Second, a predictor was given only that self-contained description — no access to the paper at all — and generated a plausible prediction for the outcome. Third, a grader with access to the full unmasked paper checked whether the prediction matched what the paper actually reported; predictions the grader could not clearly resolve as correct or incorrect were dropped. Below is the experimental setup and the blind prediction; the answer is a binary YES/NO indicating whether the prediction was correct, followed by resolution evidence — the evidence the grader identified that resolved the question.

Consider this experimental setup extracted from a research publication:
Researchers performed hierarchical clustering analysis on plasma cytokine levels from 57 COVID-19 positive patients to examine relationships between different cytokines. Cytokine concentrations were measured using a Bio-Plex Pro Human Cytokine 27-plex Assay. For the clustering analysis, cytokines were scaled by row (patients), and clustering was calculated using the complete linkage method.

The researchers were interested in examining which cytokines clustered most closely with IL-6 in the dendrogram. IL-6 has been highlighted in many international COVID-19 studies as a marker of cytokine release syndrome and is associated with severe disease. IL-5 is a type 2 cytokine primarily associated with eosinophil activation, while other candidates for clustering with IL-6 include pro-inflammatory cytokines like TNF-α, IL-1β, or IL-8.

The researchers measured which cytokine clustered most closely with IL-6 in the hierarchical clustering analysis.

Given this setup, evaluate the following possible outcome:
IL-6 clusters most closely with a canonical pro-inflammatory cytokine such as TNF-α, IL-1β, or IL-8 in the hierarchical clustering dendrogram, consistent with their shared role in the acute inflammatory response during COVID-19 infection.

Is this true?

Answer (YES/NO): NO